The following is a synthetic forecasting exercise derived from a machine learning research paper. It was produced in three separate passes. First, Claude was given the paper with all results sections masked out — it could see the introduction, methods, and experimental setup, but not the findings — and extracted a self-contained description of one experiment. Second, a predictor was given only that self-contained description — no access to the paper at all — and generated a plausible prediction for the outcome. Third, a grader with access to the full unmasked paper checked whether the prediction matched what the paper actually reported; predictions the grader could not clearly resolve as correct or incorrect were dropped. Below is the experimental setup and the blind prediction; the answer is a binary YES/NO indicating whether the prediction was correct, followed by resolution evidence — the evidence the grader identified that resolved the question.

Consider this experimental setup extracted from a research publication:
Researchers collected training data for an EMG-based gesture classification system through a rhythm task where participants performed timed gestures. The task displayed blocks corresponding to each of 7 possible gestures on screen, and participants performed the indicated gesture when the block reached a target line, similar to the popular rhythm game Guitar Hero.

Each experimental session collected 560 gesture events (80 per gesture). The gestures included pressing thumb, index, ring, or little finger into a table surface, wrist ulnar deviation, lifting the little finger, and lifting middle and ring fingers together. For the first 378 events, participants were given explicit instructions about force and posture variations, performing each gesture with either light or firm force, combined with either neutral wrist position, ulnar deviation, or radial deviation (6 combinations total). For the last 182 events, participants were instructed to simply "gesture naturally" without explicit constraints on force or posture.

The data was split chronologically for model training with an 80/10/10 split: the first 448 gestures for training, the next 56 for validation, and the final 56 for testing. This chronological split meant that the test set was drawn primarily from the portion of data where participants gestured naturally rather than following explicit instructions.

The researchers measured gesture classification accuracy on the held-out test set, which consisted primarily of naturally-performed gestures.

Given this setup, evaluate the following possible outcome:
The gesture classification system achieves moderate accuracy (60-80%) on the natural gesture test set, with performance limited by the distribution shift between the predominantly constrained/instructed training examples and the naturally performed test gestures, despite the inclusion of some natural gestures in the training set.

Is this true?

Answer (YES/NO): NO